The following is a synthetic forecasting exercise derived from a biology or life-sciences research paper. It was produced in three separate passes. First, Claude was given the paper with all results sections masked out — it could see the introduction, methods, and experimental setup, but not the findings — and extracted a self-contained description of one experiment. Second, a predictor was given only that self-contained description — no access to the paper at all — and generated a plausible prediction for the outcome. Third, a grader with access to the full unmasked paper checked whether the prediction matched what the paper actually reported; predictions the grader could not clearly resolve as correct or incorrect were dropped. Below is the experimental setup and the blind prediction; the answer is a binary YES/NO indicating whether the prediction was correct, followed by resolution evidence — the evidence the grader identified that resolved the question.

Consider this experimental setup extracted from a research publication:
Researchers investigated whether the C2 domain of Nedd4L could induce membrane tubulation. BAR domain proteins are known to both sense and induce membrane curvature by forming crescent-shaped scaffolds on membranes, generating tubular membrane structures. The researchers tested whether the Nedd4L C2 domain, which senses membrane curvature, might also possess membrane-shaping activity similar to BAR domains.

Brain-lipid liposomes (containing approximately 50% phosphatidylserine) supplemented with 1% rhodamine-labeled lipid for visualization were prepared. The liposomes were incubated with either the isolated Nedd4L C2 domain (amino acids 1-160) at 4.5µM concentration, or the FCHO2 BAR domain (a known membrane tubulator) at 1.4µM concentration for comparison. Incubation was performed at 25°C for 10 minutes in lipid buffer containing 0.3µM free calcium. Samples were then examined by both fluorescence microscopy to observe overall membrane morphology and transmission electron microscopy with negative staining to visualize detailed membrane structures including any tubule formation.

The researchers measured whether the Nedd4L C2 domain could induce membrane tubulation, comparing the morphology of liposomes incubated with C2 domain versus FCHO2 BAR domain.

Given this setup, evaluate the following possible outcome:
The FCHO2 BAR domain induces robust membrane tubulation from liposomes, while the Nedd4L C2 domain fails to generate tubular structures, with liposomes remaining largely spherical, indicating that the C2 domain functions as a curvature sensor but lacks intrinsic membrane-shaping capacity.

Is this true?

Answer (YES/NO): NO